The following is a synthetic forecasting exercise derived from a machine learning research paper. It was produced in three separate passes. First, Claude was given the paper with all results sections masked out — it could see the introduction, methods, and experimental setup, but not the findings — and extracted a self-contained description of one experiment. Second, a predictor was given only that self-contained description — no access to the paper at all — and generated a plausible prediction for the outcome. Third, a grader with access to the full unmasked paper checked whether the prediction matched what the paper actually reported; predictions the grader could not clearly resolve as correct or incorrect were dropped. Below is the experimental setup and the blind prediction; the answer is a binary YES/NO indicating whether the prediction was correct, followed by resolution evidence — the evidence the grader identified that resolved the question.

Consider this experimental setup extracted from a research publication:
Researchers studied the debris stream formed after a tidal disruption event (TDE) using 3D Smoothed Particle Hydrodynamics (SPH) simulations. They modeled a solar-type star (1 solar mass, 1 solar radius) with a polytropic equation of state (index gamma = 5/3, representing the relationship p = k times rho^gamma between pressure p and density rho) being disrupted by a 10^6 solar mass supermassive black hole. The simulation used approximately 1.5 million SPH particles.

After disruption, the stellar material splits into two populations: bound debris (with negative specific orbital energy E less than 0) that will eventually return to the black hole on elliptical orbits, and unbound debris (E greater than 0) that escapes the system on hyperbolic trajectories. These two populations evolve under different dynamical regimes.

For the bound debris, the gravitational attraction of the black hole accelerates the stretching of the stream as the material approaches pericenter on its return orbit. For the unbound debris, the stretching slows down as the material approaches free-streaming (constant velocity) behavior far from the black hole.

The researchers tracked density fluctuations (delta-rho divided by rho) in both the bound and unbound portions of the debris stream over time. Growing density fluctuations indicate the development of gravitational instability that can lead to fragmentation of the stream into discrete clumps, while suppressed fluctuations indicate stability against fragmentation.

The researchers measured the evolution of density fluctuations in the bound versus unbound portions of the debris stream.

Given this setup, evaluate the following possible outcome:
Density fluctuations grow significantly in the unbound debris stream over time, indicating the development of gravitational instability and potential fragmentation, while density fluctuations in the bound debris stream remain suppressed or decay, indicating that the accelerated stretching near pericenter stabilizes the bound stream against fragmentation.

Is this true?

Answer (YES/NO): YES